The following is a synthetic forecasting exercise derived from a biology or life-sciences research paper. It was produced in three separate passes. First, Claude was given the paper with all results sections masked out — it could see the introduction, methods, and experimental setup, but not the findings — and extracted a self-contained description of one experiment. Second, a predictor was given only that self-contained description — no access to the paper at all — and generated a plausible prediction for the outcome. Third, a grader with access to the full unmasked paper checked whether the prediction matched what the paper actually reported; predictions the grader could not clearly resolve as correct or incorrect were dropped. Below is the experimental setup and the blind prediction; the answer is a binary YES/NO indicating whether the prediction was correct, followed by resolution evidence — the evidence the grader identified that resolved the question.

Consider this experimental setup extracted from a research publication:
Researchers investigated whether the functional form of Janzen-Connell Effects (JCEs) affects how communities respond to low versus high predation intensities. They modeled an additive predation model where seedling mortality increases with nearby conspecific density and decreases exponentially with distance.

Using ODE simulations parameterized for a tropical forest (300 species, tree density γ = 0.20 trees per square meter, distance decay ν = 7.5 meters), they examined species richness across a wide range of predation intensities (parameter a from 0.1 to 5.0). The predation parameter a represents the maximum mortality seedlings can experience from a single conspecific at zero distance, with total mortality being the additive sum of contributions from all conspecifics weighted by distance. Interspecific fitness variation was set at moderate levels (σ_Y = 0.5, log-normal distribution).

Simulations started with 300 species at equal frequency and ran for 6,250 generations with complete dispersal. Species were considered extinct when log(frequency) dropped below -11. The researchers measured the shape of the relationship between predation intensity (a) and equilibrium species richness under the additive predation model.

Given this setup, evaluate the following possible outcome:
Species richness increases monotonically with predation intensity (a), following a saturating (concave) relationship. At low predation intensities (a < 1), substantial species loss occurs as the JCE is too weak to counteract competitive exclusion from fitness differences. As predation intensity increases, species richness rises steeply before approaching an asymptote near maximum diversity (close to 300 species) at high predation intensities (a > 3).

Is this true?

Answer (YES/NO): NO